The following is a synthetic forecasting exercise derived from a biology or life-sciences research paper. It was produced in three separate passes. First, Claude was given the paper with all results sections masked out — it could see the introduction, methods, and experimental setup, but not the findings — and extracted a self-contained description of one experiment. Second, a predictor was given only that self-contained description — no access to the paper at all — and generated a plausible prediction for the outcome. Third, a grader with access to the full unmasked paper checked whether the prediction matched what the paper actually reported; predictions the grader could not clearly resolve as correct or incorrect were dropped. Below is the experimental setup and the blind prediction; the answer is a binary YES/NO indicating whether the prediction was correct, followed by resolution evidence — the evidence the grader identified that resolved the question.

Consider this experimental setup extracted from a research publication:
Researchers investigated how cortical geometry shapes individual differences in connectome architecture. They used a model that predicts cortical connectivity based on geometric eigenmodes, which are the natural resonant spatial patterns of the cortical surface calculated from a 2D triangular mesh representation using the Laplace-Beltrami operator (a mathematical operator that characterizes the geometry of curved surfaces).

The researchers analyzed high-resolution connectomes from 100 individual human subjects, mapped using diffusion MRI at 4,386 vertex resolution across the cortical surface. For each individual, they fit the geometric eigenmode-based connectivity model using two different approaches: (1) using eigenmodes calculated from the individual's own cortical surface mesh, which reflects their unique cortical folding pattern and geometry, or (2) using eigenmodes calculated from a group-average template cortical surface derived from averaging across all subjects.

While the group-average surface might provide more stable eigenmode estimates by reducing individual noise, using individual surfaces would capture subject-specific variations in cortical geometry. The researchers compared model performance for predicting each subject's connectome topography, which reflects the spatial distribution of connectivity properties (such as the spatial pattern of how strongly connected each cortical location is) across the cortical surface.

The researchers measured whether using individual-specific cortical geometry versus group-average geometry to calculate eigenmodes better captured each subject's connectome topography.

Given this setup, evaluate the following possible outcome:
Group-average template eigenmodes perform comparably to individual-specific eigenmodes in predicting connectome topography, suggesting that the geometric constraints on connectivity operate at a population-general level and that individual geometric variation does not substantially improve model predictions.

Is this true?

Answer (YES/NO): NO